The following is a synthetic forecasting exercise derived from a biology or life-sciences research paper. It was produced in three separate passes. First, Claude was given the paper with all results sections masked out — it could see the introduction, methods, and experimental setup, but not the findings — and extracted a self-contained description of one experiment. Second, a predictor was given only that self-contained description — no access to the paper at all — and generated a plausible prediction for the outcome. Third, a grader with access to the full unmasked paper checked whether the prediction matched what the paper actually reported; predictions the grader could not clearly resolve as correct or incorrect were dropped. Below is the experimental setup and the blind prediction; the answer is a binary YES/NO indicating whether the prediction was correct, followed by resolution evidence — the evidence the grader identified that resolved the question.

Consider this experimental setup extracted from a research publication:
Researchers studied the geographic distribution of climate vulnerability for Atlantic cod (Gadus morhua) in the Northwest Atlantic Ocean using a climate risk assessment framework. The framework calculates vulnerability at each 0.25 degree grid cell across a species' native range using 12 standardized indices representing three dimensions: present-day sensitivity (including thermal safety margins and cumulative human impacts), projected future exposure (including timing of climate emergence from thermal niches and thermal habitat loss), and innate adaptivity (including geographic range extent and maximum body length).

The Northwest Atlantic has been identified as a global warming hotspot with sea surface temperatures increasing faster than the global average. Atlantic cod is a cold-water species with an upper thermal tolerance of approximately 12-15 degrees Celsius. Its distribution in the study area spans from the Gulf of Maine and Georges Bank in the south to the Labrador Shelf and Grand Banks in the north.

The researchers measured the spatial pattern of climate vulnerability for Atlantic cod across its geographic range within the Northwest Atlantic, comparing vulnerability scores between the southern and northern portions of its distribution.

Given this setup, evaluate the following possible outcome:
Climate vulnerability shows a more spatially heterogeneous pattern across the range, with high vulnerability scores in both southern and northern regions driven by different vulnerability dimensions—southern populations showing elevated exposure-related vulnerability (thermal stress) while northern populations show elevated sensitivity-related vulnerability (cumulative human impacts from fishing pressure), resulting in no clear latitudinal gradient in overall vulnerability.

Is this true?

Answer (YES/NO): NO